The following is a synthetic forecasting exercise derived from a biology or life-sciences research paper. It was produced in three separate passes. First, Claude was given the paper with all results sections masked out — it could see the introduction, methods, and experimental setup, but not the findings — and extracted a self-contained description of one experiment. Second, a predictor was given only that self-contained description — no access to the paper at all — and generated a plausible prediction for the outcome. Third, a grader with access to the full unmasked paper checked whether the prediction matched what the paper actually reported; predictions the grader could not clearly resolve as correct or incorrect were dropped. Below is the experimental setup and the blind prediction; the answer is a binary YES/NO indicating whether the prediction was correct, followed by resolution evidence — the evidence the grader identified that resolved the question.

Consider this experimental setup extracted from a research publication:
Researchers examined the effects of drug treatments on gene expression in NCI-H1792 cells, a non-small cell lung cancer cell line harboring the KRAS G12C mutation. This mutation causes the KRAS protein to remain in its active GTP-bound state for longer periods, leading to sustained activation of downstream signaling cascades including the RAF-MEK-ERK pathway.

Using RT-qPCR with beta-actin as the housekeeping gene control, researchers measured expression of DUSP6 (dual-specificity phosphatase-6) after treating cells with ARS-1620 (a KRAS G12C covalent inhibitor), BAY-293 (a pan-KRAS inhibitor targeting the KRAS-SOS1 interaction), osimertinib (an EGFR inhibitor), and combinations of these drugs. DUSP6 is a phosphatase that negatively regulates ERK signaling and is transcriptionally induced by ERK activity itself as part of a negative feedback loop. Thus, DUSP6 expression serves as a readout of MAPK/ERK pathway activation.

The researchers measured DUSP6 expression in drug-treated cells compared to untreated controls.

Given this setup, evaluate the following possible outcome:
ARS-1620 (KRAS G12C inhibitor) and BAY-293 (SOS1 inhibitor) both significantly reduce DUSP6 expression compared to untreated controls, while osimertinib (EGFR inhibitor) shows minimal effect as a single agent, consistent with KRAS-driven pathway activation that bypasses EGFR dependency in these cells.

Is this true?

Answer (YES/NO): NO